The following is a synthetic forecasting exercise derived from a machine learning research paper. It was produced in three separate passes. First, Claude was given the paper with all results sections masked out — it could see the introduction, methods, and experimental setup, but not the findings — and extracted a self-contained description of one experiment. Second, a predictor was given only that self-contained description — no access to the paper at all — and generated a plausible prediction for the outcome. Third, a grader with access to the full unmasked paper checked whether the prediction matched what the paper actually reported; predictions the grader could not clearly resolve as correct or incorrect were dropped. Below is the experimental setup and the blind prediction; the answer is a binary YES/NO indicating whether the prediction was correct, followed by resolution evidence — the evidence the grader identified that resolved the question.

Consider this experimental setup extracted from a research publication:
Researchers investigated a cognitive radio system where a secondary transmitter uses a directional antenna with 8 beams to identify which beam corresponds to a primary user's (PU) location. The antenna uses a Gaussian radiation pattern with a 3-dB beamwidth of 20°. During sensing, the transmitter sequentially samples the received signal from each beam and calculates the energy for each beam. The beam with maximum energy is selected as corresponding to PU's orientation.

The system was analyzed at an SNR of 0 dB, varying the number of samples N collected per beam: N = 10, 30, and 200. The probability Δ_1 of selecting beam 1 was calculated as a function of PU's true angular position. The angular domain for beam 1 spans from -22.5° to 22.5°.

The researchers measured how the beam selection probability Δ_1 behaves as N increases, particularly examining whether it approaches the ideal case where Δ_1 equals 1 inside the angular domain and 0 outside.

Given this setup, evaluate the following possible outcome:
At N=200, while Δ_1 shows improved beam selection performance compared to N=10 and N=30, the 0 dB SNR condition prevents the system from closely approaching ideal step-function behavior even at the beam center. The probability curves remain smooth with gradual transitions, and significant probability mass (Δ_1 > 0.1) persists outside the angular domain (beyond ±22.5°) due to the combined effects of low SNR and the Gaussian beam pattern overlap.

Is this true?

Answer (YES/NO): NO